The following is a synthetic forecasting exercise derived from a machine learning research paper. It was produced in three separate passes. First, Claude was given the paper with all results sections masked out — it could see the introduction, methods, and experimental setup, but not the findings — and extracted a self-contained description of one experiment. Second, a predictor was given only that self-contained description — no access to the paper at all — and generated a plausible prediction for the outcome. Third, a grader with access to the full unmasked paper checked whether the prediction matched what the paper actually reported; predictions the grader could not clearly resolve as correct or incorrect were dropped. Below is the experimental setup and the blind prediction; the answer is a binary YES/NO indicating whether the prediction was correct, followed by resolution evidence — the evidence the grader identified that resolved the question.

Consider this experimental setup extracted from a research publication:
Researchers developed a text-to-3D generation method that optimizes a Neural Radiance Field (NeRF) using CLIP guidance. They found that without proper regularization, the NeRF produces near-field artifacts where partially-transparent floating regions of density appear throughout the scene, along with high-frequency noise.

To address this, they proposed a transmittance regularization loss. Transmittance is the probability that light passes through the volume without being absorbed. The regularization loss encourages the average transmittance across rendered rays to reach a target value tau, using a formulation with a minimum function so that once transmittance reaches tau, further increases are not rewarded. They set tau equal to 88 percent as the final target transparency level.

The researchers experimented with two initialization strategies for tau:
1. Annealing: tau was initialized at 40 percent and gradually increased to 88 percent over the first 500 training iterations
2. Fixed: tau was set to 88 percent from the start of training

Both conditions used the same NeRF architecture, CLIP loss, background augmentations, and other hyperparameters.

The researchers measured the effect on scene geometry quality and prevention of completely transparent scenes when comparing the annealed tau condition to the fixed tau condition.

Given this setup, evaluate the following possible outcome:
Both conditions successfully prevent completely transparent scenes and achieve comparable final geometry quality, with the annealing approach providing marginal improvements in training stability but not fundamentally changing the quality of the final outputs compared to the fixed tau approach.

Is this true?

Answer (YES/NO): NO